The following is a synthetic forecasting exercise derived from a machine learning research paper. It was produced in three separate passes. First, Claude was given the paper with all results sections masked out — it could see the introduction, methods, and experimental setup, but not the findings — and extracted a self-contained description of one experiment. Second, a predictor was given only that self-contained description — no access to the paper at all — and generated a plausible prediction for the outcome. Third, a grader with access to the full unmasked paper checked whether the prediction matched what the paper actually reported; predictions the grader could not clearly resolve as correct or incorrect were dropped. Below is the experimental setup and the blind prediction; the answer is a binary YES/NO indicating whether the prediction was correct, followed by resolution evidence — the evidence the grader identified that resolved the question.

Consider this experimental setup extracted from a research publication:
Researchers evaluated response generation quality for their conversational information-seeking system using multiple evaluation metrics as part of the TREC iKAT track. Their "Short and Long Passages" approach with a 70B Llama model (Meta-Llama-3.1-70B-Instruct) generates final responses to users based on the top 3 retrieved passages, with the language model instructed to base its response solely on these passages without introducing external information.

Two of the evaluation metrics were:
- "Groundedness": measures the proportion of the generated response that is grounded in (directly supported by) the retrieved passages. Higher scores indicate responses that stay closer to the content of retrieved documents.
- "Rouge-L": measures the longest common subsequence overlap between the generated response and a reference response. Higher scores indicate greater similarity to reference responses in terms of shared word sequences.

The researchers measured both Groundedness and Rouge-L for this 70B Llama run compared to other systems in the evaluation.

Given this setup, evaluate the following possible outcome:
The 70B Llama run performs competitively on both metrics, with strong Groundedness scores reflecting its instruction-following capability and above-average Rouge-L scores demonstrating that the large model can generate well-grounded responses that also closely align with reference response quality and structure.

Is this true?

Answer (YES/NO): NO